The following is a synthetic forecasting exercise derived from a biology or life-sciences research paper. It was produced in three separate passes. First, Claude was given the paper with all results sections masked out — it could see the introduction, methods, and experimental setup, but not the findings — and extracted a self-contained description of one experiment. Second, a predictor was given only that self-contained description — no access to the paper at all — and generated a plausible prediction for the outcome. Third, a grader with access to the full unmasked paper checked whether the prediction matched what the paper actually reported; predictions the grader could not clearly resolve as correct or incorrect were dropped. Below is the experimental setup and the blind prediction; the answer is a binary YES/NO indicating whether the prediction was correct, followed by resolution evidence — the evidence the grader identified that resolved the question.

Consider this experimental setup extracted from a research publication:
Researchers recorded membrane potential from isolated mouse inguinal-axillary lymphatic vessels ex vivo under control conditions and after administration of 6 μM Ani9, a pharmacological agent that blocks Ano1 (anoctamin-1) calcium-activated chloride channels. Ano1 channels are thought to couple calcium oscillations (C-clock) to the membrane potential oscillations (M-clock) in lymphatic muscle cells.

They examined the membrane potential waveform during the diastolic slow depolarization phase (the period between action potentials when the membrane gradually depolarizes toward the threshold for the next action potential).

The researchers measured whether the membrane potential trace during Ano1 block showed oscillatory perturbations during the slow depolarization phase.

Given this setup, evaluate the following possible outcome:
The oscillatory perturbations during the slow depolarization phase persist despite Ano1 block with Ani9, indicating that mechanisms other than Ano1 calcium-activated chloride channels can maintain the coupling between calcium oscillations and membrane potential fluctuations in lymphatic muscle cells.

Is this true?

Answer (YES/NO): YES